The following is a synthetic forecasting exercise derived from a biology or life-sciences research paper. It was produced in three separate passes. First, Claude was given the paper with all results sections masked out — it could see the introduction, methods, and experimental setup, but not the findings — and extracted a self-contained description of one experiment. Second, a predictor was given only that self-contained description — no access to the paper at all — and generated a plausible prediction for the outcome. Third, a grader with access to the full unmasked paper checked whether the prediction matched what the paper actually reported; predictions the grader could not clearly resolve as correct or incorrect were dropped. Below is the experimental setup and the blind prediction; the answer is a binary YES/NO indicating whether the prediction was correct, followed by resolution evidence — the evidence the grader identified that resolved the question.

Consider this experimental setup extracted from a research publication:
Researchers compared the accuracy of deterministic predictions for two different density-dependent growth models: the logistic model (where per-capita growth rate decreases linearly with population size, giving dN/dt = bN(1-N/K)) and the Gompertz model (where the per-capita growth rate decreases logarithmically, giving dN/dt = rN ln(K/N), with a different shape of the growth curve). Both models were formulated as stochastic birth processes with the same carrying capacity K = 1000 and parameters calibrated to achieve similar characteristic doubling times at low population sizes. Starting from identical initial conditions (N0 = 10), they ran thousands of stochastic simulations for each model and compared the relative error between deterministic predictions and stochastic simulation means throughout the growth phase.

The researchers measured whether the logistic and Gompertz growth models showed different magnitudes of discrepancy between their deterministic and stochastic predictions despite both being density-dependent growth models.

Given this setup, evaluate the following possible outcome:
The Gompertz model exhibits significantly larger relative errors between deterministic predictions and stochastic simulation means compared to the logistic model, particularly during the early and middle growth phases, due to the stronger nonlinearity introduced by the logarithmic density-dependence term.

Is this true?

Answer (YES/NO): NO